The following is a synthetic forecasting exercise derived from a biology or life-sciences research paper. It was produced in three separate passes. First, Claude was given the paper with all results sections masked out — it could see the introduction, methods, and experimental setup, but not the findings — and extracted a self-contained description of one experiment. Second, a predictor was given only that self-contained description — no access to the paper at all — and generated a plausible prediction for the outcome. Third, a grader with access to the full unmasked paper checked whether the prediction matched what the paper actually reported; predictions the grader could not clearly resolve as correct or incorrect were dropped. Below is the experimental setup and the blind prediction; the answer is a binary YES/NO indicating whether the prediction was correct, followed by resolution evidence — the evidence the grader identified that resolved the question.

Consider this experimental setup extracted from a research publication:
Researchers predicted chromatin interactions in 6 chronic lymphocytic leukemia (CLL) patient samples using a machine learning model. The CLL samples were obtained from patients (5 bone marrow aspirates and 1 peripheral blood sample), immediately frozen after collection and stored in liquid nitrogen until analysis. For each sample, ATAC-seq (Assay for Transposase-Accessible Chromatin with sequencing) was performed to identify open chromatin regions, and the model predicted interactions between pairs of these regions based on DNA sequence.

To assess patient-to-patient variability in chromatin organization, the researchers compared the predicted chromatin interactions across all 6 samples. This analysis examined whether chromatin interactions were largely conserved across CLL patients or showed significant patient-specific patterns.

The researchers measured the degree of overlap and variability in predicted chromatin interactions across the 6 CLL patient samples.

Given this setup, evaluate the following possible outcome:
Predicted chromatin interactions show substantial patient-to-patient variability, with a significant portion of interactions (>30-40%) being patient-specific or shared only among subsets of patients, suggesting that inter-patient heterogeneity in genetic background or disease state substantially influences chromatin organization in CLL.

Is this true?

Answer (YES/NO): YES